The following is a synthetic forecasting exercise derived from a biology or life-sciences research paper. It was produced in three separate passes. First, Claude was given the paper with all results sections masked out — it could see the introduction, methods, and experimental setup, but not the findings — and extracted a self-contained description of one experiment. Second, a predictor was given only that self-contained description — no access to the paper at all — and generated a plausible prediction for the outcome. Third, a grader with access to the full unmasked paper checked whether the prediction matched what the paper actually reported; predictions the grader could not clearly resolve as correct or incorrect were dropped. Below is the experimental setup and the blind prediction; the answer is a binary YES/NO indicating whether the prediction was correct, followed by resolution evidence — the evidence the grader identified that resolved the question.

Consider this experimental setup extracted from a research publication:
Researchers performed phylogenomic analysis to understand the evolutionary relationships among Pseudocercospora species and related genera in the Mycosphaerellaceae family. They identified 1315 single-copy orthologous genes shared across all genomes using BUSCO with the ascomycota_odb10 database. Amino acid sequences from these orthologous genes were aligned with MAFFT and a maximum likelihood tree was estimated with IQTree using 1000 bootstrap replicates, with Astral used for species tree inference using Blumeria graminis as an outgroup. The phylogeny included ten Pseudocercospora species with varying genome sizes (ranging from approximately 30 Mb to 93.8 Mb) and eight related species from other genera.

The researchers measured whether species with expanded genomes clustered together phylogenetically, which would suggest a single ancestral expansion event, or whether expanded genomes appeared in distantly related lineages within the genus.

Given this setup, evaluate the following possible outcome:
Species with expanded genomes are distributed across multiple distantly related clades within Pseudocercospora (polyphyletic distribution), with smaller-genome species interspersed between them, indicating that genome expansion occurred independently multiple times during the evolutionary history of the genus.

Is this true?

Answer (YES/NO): YES